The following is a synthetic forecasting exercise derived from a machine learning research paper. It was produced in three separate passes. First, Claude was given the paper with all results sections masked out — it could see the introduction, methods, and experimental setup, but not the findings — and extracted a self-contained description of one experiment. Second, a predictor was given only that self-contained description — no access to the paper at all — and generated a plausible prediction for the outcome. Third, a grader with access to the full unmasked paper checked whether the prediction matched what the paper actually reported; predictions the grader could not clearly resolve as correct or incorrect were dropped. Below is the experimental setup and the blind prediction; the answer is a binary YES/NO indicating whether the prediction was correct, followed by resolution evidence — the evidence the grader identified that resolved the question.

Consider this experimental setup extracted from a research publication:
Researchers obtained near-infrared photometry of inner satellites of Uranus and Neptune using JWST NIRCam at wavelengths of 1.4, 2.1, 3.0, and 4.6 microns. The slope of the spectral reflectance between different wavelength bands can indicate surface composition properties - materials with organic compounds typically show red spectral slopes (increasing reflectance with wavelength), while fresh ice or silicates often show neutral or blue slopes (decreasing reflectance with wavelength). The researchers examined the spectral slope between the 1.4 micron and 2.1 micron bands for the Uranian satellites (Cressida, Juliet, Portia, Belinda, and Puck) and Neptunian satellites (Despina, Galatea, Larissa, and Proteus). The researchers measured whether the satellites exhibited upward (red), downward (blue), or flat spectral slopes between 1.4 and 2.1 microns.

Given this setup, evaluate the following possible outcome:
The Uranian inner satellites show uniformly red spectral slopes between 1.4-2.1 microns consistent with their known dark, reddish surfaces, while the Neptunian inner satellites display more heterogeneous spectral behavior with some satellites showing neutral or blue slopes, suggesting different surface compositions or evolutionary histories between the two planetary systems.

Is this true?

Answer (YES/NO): NO